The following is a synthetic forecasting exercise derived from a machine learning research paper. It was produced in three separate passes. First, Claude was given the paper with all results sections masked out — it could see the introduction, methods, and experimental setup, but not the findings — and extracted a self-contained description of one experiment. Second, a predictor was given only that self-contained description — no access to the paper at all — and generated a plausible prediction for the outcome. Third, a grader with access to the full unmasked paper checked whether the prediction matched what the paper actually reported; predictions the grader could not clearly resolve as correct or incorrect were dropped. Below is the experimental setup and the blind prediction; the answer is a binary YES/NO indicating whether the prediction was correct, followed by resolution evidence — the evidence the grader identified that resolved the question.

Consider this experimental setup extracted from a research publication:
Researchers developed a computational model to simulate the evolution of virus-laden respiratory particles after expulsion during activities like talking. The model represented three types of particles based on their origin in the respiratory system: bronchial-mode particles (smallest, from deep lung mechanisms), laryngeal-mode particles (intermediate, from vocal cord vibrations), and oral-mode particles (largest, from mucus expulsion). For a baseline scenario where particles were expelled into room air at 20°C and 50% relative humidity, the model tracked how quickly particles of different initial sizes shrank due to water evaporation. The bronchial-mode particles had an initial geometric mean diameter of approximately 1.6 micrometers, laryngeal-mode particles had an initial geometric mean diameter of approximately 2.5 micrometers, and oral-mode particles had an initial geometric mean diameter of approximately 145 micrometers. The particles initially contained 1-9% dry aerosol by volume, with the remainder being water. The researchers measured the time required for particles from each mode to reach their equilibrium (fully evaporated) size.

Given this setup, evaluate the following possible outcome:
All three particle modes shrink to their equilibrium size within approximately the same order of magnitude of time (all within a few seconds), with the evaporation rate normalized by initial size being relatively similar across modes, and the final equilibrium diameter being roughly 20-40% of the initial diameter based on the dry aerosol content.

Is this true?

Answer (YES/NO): NO